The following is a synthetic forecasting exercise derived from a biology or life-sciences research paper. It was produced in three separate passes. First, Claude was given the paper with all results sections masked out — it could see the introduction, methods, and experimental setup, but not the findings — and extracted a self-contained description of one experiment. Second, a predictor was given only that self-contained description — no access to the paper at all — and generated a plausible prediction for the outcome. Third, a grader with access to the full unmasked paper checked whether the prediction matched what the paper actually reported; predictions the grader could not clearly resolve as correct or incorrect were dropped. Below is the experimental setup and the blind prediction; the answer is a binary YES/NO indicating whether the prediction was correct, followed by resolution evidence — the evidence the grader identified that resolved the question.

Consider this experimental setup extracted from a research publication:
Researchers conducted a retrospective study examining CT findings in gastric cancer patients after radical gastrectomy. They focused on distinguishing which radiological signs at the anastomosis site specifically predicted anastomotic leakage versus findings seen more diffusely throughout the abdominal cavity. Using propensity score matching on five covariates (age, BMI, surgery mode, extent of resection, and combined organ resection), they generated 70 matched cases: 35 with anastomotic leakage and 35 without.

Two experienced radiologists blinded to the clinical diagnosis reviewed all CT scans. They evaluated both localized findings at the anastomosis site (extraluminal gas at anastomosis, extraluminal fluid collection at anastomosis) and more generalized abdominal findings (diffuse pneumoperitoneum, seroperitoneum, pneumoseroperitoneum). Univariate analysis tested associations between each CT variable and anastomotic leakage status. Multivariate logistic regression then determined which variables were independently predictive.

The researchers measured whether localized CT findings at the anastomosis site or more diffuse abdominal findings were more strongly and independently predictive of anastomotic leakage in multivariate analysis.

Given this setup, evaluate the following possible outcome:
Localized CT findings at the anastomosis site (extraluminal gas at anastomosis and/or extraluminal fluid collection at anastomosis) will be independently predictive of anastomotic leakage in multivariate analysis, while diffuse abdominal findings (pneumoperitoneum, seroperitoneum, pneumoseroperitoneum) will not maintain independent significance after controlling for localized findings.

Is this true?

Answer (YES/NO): YES